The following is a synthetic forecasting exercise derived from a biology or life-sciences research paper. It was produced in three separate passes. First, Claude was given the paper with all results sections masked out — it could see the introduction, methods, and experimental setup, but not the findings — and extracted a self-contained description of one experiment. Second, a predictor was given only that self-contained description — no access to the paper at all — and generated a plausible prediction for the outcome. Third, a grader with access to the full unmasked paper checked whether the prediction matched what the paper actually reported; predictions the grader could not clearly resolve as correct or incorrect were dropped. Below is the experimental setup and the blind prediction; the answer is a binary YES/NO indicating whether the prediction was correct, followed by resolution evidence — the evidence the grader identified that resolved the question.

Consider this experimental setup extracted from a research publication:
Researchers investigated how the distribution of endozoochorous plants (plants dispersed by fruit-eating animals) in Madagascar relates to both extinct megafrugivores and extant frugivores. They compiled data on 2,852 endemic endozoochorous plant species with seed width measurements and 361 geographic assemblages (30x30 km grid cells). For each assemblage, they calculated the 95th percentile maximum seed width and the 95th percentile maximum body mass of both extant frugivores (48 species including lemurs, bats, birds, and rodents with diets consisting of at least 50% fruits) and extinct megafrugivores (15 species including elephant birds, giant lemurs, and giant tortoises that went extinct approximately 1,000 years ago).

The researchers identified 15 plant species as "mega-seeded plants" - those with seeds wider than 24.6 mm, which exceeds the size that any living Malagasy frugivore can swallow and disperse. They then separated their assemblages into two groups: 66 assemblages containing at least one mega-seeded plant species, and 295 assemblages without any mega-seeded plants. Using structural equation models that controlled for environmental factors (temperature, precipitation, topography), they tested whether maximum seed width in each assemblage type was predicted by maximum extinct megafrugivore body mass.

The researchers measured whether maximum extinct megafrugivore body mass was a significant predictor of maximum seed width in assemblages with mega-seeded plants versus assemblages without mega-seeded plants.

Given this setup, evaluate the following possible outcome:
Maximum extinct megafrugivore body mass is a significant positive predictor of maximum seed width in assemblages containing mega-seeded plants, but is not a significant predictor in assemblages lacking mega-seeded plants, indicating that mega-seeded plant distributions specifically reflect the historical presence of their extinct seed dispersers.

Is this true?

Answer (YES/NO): YES